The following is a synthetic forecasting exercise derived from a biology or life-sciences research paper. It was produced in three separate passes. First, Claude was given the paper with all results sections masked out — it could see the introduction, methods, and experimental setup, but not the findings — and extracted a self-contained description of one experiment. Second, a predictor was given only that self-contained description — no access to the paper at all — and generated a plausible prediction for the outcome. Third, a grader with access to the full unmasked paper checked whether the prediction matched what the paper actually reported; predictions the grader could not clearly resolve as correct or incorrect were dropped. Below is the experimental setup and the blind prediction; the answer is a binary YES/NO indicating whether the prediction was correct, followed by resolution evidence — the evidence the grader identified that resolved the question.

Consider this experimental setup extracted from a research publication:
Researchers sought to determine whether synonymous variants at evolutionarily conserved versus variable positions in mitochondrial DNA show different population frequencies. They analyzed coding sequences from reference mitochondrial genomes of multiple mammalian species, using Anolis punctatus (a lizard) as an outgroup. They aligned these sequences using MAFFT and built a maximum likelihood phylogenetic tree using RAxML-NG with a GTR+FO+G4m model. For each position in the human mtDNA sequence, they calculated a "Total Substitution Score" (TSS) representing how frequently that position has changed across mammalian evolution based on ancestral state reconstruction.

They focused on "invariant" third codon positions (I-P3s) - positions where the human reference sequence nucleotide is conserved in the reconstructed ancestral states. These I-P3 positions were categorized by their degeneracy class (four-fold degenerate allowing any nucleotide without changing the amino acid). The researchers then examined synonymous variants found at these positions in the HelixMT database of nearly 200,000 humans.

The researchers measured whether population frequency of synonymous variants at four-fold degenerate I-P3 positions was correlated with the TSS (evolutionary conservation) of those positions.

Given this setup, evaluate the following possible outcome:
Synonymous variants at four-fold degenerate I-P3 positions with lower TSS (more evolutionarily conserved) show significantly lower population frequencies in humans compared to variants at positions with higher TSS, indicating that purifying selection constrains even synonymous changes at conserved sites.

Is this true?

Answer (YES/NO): NO